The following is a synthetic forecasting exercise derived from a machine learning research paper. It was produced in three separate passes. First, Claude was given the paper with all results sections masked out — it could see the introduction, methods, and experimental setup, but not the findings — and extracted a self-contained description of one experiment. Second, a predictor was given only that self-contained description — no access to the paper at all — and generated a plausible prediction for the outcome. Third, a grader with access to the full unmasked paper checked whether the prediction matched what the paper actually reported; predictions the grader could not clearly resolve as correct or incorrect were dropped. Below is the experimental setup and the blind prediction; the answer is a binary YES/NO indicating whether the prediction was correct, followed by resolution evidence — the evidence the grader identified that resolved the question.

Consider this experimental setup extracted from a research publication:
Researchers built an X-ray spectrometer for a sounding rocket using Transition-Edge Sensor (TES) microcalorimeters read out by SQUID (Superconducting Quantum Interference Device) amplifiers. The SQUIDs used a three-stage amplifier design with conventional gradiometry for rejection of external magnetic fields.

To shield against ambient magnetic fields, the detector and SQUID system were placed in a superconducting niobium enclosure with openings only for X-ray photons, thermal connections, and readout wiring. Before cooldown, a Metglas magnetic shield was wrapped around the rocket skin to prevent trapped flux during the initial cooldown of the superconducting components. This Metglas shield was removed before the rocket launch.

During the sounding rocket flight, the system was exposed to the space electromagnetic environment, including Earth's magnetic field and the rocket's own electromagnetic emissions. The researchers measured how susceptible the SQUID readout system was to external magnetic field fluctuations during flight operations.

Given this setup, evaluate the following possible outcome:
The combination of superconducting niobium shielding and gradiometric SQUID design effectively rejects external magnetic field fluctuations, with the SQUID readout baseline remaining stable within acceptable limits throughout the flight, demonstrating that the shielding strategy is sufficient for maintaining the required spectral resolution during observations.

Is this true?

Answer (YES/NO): NO